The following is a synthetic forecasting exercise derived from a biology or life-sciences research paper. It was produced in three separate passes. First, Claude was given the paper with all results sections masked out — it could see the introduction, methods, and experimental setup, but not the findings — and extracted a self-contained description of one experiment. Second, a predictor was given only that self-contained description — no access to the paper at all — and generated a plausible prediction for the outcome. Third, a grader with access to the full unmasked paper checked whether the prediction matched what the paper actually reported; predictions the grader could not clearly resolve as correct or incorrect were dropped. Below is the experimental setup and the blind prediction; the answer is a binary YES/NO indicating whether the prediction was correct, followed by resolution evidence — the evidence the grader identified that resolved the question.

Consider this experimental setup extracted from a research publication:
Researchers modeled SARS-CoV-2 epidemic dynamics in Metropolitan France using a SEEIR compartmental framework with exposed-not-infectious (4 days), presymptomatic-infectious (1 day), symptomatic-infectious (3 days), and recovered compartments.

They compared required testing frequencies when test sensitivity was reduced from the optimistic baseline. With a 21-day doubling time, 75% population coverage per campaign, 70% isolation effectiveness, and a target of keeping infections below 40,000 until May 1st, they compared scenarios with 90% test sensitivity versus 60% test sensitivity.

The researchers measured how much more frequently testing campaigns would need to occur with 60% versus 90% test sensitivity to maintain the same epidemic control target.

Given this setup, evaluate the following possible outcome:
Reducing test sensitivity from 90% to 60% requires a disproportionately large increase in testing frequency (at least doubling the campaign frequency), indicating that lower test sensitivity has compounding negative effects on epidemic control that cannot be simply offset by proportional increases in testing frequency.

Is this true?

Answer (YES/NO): NO